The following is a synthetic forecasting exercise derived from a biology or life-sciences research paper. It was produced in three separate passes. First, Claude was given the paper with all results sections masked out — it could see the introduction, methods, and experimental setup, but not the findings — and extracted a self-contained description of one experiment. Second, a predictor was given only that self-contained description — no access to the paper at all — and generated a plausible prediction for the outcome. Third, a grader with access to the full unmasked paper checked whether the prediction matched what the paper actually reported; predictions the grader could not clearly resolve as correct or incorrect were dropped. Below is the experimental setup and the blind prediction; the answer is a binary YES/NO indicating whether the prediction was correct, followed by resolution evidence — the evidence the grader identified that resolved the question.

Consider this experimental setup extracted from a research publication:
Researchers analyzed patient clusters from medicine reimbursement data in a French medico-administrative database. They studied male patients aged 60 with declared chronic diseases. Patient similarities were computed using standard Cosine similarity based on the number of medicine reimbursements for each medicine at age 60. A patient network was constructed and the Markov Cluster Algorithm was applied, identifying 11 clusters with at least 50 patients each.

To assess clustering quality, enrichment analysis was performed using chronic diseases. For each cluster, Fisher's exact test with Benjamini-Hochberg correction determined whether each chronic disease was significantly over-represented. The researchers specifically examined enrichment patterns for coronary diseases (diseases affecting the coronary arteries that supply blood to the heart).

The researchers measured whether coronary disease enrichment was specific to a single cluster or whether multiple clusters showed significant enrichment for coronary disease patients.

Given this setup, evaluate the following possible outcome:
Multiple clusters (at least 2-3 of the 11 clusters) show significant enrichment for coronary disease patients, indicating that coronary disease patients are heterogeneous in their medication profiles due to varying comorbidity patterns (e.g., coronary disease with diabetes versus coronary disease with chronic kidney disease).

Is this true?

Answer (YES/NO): YES